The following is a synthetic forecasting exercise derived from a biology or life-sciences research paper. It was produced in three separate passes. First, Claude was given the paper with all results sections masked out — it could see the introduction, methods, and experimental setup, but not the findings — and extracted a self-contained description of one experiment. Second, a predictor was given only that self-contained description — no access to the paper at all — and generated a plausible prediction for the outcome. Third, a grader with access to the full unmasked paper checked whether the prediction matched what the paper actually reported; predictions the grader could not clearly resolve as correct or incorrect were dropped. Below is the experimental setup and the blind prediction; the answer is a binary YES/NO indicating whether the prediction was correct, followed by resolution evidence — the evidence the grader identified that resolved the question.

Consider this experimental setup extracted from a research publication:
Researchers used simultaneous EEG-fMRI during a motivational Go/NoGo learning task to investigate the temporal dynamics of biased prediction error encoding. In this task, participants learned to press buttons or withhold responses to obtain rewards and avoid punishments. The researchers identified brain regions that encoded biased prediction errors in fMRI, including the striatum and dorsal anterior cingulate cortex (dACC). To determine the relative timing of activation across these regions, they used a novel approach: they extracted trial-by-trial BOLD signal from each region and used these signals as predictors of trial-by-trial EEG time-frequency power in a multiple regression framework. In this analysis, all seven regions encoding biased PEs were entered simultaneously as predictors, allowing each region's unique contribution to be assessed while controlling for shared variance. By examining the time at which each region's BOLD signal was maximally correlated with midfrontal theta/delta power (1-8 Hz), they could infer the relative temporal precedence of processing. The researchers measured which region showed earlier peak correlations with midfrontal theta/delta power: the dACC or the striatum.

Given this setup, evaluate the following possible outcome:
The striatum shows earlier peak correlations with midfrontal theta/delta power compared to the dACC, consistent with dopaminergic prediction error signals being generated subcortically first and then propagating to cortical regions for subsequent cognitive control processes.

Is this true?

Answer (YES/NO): NO